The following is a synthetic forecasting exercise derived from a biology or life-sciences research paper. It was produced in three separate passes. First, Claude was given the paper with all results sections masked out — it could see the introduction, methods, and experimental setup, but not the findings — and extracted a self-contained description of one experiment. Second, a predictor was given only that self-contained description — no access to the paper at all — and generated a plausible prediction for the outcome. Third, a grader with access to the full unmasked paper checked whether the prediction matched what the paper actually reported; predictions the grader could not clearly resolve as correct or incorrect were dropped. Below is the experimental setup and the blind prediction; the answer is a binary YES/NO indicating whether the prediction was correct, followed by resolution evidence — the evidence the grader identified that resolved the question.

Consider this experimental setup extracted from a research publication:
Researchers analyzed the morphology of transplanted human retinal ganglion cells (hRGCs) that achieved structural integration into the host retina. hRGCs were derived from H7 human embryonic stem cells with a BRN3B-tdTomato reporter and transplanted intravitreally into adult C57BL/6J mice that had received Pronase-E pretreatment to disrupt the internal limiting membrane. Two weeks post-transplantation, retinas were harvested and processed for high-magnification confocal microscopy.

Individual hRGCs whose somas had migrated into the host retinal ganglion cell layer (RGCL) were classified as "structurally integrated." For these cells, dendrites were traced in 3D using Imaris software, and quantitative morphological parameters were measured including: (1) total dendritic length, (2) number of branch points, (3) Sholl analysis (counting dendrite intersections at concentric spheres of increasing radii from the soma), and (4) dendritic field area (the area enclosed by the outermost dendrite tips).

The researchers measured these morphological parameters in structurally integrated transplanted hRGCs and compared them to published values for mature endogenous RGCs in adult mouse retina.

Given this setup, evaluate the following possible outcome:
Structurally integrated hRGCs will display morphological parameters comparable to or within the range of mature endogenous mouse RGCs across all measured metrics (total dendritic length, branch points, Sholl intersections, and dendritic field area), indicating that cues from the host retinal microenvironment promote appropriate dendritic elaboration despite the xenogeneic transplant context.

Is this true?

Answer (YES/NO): NO